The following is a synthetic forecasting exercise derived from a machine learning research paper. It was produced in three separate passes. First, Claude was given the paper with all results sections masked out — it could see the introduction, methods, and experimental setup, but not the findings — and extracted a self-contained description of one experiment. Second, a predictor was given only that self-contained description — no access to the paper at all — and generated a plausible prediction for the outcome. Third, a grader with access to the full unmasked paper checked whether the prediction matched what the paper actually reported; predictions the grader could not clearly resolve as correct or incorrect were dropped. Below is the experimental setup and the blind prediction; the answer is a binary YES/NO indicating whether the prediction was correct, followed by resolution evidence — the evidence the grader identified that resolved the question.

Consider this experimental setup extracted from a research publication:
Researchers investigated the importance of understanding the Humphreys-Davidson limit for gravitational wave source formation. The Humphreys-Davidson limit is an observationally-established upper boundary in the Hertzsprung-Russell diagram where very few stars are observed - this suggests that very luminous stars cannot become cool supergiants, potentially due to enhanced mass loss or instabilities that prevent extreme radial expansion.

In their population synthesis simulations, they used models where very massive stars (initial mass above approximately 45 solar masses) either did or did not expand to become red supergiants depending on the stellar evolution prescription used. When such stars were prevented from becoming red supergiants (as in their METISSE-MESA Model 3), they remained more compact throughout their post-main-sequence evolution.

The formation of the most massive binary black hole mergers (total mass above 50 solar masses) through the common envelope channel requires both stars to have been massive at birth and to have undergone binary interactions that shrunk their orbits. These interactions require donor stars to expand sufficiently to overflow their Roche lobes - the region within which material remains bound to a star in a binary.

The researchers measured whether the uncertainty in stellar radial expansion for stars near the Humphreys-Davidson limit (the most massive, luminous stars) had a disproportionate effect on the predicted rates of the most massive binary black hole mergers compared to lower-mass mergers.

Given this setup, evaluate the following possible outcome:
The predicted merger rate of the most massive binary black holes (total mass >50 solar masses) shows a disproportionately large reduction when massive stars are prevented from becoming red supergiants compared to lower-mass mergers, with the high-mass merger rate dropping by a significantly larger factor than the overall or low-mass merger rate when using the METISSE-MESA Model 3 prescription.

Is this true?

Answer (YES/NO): YES